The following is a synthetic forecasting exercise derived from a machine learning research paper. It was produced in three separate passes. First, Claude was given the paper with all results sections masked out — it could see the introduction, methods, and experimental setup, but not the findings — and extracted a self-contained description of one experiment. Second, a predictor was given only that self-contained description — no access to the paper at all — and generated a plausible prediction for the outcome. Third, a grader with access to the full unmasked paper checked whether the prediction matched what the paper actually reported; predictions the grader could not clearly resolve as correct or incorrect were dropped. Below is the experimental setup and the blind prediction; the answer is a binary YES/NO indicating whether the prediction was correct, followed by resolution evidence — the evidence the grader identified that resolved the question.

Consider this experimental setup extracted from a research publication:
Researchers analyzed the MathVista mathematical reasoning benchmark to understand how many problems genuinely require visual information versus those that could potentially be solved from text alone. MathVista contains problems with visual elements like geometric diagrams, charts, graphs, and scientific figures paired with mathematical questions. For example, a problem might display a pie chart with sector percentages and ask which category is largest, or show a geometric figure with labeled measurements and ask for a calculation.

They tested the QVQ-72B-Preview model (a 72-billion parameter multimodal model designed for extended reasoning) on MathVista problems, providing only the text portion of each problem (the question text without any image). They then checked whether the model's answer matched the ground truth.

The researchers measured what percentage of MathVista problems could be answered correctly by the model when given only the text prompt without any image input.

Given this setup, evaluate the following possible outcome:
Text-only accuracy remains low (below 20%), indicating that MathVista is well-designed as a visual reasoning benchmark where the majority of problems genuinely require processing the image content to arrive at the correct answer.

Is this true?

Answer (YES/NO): NO